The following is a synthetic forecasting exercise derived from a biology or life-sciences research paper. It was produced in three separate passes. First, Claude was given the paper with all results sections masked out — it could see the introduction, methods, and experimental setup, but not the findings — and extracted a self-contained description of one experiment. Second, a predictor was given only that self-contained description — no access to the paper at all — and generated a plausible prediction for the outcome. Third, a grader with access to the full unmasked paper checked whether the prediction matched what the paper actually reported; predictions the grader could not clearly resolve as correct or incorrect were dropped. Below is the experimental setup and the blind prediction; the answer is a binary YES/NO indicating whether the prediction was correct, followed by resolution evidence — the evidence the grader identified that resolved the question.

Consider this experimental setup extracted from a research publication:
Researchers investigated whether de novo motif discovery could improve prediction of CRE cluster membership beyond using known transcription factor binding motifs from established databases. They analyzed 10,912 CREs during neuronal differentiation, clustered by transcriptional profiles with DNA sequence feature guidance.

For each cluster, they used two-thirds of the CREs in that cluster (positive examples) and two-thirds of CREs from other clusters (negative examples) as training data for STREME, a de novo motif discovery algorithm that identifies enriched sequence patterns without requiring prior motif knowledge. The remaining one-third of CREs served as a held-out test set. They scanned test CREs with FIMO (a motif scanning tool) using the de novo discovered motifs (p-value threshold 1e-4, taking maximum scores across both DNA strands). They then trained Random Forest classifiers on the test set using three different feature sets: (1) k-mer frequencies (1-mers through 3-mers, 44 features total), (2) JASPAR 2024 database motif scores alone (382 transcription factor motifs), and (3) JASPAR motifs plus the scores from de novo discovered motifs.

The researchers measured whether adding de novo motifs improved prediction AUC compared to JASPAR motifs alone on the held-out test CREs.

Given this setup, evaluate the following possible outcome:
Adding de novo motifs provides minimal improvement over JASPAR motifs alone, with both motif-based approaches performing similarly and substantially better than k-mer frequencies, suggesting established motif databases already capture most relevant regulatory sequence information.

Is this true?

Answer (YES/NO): NO